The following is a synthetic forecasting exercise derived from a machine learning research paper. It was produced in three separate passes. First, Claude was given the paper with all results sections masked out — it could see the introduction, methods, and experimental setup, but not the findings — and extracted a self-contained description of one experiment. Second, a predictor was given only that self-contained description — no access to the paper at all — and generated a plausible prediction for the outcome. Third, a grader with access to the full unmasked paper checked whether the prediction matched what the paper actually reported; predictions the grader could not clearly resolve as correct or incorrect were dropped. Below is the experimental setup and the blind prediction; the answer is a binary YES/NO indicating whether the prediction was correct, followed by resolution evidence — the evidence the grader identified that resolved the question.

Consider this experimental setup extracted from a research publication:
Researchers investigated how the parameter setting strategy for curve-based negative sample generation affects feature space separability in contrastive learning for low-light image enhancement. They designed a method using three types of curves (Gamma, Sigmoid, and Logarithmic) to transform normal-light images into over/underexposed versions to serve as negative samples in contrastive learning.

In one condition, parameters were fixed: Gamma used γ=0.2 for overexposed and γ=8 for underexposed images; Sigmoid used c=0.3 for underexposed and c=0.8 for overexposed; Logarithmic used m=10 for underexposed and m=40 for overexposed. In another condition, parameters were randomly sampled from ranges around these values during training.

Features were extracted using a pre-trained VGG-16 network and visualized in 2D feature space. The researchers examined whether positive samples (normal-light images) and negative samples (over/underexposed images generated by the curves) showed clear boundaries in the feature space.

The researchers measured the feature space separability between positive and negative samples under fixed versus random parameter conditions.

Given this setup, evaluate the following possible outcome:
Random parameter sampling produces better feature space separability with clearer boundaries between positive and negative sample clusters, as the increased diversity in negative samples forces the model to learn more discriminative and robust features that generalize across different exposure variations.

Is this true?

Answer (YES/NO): NO